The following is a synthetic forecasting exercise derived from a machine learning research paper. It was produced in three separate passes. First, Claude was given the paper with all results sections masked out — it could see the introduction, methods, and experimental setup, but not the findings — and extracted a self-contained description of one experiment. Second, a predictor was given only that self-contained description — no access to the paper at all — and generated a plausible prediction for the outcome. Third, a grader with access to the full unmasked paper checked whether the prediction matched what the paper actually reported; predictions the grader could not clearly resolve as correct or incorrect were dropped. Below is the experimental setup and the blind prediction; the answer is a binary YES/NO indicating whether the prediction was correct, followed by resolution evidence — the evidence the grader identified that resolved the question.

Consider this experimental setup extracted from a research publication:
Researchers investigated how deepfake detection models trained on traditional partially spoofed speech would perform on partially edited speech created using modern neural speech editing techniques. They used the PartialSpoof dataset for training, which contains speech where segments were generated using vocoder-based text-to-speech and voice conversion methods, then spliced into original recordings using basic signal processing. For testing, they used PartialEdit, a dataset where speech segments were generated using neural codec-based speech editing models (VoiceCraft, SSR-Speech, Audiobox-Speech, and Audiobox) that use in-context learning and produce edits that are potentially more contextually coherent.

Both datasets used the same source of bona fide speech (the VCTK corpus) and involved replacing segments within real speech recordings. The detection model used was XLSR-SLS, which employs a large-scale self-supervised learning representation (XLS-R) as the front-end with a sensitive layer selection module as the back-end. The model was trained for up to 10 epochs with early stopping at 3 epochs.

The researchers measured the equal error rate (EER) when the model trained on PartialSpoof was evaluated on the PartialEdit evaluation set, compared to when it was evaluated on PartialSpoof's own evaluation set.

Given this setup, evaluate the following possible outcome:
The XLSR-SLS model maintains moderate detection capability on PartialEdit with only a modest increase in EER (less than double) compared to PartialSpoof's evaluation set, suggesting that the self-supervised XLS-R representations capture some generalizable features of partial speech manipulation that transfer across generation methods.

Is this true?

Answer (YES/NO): NO